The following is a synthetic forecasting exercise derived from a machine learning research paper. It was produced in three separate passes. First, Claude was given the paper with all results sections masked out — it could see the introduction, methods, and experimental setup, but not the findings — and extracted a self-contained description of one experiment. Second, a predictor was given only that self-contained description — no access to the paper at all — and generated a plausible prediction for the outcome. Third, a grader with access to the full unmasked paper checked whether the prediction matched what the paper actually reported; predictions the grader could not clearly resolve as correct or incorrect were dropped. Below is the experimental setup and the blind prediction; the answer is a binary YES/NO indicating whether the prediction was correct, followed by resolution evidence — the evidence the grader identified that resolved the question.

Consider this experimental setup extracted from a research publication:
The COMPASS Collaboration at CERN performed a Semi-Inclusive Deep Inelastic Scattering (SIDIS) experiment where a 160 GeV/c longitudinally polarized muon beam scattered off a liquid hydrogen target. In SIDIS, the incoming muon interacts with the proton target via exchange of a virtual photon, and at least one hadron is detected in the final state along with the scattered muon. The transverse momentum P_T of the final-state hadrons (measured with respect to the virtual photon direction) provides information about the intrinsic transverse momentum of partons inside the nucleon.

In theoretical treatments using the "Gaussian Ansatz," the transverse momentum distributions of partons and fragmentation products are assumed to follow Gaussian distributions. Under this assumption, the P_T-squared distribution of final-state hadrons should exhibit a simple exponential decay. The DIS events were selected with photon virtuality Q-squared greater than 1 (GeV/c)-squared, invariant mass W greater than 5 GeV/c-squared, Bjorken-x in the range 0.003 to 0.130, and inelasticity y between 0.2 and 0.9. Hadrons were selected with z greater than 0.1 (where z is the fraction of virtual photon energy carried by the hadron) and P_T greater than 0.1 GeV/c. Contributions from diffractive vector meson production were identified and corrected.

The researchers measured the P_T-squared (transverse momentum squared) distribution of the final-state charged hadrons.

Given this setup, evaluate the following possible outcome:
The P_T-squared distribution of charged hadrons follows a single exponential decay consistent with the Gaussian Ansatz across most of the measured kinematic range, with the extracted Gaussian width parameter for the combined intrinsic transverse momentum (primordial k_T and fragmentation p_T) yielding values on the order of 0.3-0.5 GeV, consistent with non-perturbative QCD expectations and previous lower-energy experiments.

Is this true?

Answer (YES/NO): NO